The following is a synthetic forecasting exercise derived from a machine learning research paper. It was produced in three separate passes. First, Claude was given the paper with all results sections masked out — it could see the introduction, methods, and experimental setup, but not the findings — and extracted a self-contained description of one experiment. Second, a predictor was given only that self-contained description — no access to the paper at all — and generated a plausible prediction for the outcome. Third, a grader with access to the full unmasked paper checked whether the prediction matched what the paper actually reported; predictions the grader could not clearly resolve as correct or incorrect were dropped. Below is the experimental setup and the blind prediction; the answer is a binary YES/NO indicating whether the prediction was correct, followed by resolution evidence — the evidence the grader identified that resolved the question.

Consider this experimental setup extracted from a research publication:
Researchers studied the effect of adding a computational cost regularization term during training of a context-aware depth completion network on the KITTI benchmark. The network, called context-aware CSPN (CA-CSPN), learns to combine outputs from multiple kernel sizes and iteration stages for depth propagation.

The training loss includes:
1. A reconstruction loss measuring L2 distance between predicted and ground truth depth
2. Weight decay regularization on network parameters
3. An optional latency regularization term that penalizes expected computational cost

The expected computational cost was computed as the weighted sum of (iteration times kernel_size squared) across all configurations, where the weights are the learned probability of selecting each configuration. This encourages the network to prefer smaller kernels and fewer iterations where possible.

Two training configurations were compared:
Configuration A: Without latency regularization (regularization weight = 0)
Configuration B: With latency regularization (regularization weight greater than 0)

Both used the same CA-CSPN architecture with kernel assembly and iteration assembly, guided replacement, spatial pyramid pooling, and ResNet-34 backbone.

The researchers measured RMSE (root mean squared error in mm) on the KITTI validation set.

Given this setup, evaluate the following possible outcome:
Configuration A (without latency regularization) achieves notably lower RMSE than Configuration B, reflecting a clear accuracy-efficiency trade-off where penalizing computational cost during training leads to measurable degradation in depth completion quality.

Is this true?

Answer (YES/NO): NO